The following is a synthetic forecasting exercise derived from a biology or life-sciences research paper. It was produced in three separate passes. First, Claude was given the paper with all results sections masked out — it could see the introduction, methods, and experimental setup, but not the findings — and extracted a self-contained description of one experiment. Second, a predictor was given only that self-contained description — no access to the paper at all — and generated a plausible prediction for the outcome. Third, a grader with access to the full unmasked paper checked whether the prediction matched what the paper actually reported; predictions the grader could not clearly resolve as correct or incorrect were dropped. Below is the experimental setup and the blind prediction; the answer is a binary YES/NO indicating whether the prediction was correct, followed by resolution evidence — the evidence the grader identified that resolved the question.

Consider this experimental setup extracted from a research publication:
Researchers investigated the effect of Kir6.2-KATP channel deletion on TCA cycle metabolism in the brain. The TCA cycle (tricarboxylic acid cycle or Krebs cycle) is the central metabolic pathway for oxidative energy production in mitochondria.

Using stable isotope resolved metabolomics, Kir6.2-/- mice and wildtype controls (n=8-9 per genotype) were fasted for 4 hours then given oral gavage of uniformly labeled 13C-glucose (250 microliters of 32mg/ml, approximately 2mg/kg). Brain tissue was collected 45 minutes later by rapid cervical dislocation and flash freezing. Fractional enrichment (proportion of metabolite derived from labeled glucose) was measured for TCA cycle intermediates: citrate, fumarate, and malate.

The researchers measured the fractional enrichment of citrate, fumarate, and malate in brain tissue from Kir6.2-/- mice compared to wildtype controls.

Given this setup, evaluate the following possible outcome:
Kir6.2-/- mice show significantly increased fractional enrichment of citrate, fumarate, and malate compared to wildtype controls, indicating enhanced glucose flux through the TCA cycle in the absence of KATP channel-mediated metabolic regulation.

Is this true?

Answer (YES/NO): NO